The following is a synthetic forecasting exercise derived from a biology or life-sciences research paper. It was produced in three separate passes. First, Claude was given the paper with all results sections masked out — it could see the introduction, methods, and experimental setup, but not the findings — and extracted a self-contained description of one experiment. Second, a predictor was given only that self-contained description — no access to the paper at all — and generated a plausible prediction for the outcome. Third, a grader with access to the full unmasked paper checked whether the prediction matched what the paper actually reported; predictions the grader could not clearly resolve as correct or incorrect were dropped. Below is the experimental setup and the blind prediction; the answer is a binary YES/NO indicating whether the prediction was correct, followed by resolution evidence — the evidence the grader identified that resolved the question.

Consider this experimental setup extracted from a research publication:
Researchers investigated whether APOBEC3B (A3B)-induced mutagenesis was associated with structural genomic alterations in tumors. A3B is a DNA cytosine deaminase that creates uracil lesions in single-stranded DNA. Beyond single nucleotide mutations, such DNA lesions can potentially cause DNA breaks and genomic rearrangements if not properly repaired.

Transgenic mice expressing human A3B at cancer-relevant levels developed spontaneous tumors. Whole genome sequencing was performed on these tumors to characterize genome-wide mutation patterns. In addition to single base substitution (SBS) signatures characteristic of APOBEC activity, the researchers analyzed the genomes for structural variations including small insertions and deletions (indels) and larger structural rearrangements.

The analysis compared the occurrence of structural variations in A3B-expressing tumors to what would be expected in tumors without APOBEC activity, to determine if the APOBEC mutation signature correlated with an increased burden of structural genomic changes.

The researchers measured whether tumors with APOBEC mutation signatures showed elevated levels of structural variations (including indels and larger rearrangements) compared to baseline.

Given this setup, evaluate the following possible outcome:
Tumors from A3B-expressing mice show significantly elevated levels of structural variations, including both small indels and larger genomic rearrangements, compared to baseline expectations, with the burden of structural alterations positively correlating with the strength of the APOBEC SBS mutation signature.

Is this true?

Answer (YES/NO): YES